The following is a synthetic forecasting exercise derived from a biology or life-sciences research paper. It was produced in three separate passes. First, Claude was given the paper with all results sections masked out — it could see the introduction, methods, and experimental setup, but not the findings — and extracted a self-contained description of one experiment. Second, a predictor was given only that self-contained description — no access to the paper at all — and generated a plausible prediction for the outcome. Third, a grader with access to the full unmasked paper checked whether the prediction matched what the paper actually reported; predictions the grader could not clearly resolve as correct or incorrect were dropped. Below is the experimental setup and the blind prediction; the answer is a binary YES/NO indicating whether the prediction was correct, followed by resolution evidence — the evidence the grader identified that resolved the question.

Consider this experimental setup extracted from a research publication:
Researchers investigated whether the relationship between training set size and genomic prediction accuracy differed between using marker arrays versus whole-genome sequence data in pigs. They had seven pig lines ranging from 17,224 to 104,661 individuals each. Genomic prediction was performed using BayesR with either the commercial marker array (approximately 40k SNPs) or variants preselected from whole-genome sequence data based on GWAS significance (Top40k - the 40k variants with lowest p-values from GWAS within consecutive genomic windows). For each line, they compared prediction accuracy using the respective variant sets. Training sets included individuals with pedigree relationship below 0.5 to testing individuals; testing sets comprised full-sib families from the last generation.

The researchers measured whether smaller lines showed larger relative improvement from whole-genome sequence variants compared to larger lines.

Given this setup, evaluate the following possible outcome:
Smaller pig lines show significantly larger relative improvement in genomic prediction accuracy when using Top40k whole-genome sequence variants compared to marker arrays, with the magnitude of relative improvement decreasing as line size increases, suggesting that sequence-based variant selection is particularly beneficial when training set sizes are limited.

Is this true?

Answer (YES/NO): NO